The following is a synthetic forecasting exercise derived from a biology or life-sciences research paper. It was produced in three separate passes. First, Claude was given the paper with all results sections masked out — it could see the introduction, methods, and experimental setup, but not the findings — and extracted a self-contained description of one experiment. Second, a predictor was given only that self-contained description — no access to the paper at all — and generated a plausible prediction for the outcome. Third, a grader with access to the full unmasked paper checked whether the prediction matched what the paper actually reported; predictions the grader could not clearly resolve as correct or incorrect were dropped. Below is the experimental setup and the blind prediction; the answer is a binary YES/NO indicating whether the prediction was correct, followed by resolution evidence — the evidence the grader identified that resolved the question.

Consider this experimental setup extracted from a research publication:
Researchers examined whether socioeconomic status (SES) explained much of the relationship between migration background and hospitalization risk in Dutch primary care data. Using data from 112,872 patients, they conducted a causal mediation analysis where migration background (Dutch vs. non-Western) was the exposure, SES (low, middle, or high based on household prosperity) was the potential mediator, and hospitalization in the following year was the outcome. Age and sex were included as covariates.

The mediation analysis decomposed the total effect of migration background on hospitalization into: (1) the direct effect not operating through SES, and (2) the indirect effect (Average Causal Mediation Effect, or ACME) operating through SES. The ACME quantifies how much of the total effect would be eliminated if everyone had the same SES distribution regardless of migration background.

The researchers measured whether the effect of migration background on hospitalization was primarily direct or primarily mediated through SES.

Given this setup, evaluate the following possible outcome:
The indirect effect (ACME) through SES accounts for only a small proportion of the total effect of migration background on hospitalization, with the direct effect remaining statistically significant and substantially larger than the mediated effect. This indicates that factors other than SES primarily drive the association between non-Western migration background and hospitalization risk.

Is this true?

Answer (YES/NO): NO